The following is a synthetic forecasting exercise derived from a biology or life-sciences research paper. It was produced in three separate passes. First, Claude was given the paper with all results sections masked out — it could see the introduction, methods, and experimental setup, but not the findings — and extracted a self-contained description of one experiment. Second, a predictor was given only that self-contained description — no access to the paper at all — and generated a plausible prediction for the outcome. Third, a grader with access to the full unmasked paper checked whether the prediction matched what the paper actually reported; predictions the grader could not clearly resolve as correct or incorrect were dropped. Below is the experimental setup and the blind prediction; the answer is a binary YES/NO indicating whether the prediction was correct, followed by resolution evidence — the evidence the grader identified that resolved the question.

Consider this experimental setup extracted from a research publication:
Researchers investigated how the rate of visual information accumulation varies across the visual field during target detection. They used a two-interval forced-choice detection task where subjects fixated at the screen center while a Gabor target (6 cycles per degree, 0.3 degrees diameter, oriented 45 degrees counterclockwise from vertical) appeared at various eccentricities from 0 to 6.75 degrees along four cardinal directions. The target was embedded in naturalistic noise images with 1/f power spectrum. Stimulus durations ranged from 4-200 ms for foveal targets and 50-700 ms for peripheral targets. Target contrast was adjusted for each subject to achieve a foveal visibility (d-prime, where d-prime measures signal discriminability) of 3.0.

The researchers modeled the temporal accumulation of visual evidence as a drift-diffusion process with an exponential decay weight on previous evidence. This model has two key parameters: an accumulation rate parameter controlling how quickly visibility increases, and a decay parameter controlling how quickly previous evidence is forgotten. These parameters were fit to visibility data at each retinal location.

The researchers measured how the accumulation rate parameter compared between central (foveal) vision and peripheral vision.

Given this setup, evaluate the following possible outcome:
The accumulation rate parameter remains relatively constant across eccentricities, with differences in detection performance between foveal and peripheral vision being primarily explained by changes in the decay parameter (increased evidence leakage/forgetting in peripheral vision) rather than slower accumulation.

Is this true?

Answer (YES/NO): NO